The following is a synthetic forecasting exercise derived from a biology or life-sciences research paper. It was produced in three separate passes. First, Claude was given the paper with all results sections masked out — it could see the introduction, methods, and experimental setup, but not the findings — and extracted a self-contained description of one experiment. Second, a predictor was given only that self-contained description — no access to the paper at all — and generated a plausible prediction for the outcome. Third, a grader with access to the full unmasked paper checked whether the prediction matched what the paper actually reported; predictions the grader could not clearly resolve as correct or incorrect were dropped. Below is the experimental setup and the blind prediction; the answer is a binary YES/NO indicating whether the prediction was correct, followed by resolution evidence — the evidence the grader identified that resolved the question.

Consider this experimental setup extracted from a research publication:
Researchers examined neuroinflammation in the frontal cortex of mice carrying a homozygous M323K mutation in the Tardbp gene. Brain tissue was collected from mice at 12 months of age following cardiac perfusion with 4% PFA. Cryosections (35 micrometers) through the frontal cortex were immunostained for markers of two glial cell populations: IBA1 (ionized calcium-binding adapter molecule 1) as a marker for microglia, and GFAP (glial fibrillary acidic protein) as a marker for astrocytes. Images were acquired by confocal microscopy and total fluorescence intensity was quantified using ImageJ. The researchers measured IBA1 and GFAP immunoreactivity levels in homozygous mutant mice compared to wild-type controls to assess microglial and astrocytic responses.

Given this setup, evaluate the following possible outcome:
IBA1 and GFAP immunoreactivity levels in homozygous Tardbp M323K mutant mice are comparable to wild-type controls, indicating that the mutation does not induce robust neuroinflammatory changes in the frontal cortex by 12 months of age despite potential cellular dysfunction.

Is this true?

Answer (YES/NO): NO